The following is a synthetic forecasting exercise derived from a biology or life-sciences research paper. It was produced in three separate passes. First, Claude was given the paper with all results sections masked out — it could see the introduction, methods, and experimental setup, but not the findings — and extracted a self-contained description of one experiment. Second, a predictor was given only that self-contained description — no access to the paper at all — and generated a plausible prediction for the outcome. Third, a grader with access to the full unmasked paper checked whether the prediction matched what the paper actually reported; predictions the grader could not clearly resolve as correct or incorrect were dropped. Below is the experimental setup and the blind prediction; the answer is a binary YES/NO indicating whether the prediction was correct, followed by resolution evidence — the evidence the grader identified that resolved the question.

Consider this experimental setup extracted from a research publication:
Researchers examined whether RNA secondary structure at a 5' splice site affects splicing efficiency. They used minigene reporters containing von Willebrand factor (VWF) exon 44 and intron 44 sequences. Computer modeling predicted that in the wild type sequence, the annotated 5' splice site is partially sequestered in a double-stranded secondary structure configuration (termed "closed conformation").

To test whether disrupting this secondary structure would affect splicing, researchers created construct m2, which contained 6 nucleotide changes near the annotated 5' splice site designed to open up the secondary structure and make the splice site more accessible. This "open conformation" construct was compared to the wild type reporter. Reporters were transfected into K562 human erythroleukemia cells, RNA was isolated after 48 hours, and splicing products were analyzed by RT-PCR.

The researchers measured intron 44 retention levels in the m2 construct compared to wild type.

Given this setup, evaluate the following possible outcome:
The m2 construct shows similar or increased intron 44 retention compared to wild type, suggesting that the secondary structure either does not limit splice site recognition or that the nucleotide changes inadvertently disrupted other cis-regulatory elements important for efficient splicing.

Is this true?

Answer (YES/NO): NO